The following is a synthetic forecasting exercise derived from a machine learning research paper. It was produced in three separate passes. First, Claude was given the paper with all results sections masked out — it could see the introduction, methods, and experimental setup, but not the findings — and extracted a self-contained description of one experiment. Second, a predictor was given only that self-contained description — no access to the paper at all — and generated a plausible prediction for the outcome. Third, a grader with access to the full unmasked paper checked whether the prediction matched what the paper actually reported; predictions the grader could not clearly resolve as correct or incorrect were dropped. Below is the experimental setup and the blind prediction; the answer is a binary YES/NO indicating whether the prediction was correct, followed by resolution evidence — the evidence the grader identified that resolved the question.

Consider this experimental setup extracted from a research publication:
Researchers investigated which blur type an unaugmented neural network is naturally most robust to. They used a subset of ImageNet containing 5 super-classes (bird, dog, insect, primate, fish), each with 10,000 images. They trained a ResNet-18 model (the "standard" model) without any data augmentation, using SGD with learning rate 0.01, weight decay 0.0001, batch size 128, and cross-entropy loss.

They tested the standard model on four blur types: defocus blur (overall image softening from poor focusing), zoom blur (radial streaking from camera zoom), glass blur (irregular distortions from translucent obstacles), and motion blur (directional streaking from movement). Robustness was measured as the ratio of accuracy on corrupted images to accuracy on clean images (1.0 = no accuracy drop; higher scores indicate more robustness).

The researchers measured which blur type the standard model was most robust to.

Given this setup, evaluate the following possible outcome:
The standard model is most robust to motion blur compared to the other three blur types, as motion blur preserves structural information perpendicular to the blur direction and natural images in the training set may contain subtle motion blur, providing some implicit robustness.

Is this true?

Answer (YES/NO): NO